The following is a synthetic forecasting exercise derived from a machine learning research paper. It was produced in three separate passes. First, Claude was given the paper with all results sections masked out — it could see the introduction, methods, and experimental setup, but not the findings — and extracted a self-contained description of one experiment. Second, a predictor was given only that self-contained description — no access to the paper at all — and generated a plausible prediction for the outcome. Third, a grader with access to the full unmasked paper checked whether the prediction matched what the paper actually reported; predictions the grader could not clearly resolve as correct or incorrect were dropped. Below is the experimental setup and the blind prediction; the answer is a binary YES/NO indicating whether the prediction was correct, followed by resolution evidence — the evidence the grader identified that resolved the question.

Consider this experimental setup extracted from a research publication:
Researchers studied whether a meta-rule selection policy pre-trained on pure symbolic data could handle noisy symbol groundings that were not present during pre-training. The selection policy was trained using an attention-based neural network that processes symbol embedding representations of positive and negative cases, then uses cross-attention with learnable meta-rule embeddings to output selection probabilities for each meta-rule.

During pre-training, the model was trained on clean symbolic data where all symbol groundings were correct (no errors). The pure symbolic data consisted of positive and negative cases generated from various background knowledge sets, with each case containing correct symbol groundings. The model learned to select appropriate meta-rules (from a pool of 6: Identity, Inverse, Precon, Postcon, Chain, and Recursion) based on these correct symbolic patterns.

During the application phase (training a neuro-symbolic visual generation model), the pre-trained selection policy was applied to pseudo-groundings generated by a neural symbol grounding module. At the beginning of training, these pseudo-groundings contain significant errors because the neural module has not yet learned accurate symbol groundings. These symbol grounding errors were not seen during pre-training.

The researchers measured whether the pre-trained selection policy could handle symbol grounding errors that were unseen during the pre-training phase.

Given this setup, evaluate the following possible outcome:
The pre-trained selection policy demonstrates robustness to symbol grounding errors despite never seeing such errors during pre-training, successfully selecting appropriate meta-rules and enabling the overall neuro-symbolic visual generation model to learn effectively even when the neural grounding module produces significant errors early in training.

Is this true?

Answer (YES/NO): YES